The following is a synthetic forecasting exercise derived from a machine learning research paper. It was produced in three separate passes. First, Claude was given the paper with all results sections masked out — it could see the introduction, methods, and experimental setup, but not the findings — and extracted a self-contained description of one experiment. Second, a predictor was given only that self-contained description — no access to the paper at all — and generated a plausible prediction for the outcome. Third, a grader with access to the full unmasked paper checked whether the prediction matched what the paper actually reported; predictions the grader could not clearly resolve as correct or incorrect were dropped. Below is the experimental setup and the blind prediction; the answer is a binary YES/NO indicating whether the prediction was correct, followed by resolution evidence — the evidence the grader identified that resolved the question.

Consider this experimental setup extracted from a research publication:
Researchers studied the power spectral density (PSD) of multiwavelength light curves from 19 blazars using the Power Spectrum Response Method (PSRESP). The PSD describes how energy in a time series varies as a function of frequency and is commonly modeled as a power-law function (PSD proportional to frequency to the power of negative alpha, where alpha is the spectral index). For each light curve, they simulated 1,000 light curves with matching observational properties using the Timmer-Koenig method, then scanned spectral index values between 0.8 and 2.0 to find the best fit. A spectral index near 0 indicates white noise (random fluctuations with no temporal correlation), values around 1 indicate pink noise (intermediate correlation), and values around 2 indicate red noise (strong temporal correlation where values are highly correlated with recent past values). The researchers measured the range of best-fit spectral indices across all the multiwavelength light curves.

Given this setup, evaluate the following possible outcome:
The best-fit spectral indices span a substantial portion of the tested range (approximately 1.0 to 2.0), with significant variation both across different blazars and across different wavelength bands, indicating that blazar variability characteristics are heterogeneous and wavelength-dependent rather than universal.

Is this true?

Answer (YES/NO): NO